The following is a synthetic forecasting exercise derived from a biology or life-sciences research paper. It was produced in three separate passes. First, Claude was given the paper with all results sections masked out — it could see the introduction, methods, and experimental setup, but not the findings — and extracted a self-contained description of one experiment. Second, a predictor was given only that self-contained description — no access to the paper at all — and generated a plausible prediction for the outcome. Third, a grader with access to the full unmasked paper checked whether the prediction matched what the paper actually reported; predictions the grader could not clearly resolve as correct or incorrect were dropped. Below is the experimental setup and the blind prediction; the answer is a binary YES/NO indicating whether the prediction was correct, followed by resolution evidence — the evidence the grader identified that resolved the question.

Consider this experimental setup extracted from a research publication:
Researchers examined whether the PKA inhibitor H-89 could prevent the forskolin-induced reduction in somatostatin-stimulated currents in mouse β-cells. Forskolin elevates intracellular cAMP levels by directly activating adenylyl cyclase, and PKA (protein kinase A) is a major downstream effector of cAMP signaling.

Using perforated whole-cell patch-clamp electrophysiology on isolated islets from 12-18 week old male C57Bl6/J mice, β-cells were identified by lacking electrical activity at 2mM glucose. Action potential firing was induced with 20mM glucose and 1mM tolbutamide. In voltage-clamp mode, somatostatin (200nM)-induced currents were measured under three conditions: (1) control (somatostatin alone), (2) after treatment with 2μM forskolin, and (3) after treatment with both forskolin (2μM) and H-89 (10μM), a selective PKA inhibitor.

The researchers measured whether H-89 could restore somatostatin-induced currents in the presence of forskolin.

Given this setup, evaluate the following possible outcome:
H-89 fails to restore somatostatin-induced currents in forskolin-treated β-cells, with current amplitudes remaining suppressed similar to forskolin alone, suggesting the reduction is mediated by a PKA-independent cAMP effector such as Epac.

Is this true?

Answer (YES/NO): NO